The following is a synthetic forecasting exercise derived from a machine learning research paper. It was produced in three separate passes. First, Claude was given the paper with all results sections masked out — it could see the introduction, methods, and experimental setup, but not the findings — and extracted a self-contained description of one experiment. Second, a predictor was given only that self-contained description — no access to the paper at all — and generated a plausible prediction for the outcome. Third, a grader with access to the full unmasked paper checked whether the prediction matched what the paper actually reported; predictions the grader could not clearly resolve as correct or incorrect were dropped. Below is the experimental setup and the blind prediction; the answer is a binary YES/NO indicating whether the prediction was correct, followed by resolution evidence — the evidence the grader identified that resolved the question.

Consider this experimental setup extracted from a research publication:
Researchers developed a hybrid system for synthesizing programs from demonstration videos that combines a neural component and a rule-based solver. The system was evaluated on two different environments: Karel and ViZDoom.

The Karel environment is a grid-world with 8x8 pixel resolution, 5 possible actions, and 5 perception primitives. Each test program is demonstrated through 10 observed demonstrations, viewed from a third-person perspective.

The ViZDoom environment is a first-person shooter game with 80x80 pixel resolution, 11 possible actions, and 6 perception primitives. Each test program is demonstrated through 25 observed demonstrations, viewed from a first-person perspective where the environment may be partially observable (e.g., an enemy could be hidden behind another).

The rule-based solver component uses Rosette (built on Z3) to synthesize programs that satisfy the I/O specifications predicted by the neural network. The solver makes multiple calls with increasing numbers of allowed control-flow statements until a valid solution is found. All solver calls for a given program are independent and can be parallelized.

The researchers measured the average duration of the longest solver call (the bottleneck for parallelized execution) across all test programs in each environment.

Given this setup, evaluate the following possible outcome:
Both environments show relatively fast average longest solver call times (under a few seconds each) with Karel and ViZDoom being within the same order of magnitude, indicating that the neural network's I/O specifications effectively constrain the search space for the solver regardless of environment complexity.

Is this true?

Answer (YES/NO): NO